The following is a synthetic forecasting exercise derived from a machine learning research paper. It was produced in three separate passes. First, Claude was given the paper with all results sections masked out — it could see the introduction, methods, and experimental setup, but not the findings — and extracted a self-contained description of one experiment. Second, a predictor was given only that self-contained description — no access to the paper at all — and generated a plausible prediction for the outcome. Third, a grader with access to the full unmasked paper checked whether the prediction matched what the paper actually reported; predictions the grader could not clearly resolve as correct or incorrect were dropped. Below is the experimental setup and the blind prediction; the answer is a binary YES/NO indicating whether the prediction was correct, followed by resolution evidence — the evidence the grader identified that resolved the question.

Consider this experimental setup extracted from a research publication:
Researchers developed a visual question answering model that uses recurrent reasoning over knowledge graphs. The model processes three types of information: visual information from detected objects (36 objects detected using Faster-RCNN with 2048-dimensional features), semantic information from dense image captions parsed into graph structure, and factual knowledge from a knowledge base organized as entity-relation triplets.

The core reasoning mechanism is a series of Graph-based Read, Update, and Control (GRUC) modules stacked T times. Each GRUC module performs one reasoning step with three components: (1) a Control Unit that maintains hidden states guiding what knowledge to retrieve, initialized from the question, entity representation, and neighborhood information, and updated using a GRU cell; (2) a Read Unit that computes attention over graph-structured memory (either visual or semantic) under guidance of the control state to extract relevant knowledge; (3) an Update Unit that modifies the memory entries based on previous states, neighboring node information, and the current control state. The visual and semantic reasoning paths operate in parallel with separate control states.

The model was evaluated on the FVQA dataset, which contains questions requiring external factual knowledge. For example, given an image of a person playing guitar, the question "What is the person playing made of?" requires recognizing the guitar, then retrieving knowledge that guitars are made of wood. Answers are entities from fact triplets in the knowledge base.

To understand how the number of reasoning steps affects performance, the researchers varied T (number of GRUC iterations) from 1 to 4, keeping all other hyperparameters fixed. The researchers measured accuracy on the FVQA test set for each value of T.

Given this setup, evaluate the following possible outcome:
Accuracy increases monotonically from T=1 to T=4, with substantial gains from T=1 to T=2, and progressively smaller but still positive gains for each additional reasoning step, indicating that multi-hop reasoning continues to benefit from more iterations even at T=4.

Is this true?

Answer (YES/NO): NO